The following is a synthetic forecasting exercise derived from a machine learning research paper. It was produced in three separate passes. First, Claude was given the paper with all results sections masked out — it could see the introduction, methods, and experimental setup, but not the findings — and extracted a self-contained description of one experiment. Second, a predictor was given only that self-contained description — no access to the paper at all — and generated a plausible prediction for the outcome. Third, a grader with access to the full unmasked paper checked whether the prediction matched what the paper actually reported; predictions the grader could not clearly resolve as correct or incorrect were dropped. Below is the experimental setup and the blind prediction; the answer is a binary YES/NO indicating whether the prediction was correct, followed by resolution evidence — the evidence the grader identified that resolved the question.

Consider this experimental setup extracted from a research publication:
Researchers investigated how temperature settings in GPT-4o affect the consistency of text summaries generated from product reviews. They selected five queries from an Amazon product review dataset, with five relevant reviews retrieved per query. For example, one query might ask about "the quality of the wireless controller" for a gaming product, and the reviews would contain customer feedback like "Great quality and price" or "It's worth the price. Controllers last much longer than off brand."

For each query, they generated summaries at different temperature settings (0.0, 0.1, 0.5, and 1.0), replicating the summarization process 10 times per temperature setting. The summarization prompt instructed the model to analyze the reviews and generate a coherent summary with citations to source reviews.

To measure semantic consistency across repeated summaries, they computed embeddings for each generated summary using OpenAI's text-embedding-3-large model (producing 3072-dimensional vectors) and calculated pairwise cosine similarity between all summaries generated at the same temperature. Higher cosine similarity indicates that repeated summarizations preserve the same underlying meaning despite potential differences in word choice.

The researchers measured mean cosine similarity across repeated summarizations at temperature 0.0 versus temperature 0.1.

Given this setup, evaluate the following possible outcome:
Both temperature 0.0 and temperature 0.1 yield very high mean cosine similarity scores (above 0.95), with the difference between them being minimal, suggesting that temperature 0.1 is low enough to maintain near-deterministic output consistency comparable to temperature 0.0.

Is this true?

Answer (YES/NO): YES